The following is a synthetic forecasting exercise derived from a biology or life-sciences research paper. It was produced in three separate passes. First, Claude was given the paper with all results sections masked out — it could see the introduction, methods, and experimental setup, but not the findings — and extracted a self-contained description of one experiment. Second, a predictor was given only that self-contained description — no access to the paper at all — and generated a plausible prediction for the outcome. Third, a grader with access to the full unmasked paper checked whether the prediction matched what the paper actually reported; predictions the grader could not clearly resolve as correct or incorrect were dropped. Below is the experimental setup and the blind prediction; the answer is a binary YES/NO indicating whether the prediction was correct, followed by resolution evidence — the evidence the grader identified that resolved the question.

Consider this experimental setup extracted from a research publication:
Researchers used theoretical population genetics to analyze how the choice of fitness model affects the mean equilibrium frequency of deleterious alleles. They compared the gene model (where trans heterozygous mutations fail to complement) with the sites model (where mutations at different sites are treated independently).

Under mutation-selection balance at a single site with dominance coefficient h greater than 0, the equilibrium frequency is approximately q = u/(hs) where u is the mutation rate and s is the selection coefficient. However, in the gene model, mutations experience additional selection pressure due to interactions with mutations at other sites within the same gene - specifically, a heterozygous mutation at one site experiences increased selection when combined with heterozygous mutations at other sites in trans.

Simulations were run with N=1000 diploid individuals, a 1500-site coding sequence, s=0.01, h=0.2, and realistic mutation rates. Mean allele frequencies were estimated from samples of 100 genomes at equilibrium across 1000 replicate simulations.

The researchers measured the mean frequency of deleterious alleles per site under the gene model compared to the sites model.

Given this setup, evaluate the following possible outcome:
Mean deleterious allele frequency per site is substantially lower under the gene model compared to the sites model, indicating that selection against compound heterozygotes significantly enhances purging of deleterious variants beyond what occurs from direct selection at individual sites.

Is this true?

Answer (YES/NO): YES